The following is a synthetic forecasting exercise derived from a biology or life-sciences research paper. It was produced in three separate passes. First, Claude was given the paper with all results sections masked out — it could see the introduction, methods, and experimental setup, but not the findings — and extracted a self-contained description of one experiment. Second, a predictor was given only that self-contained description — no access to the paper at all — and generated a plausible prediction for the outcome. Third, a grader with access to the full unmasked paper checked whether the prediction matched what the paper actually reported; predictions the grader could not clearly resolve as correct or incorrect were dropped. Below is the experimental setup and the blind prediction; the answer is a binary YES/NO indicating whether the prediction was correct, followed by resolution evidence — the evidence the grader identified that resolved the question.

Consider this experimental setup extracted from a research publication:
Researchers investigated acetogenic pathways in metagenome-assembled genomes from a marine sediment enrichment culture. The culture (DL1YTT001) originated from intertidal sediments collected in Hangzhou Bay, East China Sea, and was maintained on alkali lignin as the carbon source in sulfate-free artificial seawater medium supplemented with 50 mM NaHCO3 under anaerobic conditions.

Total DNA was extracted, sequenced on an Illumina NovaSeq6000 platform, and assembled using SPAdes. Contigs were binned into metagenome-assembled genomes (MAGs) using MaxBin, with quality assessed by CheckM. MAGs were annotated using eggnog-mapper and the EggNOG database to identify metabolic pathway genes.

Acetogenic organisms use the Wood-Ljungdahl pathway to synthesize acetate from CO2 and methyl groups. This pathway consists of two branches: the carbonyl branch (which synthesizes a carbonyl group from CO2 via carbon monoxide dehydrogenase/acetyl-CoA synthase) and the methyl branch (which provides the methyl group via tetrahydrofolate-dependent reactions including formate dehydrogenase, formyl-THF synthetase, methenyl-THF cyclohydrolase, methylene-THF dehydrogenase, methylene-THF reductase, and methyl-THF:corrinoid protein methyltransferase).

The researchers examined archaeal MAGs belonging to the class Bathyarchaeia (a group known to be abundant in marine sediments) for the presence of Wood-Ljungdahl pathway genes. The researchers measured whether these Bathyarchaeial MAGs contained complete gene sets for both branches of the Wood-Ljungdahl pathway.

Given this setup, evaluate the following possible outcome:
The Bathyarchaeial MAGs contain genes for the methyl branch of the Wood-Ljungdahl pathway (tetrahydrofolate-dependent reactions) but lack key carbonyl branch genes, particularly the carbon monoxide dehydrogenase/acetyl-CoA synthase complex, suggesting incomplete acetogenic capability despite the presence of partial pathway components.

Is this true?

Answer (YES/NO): NO